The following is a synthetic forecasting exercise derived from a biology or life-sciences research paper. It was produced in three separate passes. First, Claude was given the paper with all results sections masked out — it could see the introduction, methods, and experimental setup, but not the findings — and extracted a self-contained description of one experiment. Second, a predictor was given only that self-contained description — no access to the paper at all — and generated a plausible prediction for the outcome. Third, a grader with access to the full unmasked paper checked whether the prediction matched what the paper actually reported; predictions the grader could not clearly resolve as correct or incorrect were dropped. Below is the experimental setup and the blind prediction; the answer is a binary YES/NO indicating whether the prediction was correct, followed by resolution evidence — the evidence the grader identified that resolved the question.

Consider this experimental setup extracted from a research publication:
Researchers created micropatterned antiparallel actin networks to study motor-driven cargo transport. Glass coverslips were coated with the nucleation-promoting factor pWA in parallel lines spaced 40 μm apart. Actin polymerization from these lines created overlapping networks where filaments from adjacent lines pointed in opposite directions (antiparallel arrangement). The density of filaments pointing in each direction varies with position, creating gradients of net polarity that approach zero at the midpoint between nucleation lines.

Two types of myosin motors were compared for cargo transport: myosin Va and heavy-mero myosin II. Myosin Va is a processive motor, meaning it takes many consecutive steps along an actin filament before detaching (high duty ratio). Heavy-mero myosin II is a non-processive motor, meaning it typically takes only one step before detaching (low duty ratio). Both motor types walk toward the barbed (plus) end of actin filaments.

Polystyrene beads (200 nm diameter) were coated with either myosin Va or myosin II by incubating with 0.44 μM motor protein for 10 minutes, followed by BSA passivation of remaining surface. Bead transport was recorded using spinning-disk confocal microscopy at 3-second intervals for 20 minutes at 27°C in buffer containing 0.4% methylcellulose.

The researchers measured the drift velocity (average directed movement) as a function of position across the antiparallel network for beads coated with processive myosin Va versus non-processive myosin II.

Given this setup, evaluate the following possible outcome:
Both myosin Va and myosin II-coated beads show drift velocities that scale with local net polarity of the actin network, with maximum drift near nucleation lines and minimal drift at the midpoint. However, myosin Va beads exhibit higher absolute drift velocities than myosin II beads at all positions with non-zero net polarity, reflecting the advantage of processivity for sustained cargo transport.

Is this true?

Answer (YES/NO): NO